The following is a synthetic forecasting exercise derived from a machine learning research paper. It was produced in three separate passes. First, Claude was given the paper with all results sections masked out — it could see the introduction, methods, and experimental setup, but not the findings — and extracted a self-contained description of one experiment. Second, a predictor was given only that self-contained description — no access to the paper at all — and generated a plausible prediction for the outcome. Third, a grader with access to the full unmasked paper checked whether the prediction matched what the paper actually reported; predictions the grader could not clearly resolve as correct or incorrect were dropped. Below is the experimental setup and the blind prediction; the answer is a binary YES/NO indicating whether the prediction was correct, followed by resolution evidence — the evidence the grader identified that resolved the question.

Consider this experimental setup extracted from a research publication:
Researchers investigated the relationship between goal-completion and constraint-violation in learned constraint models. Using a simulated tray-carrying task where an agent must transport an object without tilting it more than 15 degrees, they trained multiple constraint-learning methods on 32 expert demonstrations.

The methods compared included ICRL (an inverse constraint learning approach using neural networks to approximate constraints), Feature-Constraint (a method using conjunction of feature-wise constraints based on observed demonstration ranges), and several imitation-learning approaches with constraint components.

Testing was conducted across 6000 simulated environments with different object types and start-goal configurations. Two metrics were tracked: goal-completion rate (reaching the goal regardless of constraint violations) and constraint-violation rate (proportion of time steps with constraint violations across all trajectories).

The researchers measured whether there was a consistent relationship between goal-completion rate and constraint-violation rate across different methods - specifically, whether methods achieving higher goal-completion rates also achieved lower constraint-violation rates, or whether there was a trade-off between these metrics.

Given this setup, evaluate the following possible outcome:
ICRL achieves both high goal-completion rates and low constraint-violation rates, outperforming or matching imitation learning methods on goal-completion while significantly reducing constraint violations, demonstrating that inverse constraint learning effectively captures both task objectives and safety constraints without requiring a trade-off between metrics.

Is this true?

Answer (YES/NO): NO